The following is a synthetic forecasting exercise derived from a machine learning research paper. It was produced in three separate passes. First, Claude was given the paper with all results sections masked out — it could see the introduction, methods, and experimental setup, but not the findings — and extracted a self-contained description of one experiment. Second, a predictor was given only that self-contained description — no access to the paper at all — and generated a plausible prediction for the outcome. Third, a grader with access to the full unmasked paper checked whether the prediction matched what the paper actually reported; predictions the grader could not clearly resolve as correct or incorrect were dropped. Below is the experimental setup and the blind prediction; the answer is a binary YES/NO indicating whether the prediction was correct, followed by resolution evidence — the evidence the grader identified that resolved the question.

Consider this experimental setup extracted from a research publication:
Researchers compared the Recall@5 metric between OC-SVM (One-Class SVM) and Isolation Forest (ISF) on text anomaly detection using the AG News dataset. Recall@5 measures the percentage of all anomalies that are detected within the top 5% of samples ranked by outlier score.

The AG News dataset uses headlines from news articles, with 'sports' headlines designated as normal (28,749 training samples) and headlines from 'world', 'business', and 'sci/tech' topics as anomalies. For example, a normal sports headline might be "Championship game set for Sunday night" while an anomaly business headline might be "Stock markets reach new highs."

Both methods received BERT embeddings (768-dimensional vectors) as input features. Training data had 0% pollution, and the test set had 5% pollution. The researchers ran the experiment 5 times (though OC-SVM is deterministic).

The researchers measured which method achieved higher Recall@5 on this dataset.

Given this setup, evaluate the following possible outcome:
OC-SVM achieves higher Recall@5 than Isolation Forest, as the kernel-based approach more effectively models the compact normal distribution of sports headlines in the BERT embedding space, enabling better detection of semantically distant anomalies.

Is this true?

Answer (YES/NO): YES